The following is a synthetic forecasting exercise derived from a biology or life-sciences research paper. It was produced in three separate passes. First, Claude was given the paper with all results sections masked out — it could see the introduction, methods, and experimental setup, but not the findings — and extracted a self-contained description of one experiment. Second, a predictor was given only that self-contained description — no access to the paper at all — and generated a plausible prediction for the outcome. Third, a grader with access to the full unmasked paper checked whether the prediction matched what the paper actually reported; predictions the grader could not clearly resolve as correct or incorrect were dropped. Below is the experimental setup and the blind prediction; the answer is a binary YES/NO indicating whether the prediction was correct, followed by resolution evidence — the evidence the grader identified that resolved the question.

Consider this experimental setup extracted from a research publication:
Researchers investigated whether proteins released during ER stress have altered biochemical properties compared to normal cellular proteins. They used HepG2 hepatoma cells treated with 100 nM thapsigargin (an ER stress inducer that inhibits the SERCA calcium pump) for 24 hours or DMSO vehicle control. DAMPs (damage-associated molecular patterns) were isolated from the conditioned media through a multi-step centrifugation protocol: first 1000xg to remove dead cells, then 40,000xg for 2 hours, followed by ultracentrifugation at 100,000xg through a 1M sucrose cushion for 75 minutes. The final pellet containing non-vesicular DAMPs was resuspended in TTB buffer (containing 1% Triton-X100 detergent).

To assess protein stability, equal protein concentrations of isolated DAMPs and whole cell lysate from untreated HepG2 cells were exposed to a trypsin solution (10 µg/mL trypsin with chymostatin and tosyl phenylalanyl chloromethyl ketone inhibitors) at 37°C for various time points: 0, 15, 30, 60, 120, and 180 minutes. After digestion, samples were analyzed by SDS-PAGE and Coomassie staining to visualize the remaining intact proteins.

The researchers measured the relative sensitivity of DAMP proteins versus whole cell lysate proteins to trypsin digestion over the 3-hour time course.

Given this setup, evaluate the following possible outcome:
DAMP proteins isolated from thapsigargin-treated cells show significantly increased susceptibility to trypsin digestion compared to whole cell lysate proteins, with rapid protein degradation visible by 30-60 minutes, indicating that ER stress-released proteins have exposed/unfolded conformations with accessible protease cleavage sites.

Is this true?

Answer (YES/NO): NO